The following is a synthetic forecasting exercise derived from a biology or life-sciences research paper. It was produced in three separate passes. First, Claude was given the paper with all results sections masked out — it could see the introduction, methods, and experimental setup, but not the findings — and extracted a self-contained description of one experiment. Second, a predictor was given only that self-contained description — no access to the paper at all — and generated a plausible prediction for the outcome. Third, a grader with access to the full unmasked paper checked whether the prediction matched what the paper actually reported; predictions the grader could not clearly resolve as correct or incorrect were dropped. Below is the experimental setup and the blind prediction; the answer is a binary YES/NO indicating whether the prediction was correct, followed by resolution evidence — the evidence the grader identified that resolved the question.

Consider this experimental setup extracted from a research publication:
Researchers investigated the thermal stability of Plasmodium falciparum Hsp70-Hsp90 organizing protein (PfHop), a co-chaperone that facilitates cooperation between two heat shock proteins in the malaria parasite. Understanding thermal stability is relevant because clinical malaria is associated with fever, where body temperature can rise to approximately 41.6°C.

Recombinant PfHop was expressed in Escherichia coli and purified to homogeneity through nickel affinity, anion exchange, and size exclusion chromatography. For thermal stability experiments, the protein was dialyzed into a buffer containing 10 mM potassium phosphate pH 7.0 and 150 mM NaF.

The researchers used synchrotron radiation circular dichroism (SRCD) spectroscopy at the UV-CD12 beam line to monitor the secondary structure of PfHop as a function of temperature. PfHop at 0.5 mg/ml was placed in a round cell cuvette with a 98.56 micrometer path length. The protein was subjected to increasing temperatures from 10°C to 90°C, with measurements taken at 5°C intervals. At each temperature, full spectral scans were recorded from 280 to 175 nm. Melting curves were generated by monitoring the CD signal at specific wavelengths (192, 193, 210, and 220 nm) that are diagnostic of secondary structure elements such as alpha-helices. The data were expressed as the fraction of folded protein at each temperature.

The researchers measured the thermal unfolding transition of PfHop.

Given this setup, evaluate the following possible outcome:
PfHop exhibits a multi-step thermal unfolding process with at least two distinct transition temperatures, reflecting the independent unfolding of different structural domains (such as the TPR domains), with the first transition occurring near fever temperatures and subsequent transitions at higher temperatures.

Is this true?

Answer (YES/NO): NO